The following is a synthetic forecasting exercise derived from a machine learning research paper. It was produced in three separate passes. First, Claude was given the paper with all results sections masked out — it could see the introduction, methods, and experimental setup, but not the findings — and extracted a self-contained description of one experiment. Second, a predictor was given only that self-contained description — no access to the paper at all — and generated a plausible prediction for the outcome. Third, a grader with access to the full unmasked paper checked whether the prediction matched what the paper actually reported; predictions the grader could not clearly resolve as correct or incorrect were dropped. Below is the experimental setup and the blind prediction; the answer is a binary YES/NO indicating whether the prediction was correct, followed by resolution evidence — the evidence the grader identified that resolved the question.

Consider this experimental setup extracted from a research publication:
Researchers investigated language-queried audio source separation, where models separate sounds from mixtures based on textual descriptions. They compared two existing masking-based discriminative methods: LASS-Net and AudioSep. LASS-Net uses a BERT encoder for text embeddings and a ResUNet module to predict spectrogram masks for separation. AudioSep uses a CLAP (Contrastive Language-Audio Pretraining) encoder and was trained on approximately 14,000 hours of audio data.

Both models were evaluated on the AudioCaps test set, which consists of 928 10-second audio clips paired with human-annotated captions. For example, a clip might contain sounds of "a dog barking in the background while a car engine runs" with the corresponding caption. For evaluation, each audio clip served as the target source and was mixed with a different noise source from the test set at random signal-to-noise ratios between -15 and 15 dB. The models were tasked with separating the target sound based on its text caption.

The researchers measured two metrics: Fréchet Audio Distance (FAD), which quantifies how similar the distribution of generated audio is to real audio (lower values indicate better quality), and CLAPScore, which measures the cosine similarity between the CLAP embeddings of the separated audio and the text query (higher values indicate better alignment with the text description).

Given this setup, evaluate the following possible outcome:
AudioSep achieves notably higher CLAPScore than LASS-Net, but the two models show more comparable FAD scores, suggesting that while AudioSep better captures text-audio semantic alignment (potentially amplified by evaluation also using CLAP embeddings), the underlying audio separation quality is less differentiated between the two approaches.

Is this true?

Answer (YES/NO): NO